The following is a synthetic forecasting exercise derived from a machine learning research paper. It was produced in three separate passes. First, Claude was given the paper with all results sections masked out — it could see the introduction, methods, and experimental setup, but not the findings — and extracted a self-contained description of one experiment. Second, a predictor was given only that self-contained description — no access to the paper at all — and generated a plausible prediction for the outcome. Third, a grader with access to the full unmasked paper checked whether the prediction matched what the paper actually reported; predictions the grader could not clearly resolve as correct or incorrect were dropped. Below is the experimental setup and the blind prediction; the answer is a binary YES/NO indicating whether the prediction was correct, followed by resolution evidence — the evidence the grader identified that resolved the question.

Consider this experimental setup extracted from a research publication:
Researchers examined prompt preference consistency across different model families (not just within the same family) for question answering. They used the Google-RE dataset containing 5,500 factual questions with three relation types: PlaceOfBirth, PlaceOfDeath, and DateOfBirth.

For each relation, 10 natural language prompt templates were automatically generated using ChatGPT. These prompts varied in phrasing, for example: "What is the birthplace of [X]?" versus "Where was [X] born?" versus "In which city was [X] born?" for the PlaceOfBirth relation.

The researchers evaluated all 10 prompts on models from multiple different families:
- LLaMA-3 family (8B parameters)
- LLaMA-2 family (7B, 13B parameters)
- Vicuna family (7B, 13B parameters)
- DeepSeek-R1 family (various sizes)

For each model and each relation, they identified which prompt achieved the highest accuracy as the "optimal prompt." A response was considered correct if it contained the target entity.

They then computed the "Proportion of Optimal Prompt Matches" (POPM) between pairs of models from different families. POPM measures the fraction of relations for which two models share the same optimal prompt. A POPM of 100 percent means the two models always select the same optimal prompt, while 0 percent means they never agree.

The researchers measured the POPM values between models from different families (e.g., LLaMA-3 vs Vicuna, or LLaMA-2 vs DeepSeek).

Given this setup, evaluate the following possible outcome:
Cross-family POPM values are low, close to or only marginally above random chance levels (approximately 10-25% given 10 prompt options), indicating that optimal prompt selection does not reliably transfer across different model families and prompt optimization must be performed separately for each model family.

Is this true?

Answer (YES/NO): NO